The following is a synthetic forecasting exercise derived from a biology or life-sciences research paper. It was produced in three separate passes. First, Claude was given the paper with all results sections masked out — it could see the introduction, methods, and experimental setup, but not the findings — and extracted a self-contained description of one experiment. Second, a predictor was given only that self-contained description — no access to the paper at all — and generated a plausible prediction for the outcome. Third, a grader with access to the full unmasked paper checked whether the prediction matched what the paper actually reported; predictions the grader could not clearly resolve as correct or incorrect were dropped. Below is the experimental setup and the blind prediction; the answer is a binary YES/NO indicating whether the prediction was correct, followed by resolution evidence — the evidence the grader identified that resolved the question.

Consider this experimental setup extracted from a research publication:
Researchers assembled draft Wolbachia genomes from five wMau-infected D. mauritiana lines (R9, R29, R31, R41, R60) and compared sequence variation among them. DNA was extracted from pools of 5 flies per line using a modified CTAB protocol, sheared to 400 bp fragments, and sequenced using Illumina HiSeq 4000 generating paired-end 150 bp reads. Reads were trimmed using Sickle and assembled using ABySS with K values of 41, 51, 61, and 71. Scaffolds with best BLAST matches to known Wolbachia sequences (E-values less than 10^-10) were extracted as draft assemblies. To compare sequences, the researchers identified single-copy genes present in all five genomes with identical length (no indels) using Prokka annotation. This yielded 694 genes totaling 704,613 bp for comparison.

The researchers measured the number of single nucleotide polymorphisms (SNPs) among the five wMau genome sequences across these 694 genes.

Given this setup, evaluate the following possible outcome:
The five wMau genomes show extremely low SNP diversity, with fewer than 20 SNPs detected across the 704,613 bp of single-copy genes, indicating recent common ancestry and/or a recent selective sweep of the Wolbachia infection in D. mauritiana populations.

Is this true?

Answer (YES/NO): YES